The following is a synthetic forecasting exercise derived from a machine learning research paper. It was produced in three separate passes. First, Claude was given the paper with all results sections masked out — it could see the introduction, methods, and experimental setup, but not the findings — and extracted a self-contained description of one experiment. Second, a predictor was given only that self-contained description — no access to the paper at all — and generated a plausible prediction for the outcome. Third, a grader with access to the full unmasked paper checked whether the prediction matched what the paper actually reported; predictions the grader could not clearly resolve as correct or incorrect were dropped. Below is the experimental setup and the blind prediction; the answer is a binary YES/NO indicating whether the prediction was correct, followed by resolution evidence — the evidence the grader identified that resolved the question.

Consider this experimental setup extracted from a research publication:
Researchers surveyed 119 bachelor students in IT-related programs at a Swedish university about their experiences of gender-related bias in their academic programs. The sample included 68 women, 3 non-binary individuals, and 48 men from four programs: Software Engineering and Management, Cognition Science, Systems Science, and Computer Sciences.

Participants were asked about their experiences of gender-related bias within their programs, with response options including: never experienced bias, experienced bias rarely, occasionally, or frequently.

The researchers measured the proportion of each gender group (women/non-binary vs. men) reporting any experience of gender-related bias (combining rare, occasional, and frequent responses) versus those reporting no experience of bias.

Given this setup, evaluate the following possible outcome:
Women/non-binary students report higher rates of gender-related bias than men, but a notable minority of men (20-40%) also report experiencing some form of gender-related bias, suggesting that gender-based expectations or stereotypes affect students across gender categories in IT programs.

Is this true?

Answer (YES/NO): YES